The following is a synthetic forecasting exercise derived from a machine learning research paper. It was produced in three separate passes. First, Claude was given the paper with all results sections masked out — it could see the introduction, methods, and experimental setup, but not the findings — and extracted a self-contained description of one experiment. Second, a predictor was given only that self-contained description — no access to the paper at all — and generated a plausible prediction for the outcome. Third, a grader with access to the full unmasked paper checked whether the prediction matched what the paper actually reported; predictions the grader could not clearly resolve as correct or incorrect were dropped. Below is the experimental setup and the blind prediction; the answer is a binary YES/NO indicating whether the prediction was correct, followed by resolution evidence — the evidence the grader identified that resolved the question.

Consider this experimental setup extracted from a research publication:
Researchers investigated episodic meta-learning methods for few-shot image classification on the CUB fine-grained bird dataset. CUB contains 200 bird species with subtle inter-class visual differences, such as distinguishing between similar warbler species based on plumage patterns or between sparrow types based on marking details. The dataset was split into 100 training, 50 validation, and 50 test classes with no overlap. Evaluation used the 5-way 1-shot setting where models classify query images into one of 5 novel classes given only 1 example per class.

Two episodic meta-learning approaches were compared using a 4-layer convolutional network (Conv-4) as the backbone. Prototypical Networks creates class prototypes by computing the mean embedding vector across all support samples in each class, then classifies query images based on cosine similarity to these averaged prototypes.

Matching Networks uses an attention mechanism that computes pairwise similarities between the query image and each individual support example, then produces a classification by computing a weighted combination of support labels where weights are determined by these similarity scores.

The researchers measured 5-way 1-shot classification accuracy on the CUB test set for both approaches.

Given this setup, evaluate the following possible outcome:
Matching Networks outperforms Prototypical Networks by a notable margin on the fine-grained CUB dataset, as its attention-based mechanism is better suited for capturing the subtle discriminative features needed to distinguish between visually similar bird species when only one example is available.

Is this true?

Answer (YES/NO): YES